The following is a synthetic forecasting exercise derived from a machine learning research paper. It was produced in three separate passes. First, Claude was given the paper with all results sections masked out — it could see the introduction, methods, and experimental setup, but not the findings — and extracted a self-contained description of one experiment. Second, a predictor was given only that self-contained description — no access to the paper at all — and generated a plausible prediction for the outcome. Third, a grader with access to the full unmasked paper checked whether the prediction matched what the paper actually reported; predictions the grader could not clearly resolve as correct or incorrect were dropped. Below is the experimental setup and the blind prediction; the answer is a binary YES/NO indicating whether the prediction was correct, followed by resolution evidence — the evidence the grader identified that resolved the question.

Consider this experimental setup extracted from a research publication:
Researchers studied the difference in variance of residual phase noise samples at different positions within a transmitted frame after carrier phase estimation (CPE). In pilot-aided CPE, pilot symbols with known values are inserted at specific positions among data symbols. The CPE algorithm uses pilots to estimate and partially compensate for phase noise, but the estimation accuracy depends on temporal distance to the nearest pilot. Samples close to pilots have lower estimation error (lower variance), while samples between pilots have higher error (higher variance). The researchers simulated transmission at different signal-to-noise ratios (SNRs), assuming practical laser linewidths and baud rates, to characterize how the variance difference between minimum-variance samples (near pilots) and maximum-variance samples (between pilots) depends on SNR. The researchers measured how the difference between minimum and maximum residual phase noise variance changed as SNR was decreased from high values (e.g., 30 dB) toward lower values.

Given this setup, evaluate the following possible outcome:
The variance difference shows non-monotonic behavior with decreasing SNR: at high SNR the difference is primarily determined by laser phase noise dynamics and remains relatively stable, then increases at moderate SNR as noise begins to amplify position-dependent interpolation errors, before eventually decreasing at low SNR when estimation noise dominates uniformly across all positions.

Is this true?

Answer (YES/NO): NO